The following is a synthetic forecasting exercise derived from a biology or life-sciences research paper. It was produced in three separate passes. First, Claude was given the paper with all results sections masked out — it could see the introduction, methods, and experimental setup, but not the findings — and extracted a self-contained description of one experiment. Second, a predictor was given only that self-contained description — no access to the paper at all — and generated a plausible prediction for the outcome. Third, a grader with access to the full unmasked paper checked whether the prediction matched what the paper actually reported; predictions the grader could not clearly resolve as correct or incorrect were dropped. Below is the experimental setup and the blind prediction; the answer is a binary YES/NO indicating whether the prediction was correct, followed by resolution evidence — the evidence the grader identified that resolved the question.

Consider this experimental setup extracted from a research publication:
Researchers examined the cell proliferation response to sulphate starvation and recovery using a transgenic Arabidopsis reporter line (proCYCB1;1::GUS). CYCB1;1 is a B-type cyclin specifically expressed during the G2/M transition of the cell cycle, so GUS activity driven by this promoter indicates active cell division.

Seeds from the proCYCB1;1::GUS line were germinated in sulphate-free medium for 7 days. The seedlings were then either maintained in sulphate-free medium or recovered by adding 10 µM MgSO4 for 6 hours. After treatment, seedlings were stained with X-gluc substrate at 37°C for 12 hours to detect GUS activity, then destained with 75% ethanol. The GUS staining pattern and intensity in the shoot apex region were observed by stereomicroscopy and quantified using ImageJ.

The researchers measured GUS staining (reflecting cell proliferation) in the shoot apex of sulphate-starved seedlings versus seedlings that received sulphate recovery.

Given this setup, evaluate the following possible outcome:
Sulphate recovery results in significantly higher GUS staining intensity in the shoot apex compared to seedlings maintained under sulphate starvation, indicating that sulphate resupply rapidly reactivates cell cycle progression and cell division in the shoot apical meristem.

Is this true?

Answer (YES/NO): YES